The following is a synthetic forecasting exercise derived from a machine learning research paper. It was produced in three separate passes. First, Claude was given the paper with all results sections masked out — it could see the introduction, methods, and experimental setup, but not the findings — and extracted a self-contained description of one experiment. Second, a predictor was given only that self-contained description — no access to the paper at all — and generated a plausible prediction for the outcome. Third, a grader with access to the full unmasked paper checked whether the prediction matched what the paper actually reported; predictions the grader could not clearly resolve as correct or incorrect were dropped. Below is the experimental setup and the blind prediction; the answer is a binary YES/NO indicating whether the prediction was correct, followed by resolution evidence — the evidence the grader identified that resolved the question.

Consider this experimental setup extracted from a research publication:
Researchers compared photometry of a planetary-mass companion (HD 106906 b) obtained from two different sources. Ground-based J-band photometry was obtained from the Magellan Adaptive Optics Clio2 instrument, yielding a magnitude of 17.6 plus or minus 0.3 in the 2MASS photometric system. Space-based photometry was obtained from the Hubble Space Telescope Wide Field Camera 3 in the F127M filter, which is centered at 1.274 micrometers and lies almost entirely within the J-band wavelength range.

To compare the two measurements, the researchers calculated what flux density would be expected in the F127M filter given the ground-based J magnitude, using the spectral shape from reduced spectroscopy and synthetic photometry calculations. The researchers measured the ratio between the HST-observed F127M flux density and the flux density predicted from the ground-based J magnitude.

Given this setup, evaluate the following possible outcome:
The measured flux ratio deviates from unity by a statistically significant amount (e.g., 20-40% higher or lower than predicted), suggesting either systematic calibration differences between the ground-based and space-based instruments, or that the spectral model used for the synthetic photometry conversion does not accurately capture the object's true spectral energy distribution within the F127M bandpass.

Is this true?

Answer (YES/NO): NO